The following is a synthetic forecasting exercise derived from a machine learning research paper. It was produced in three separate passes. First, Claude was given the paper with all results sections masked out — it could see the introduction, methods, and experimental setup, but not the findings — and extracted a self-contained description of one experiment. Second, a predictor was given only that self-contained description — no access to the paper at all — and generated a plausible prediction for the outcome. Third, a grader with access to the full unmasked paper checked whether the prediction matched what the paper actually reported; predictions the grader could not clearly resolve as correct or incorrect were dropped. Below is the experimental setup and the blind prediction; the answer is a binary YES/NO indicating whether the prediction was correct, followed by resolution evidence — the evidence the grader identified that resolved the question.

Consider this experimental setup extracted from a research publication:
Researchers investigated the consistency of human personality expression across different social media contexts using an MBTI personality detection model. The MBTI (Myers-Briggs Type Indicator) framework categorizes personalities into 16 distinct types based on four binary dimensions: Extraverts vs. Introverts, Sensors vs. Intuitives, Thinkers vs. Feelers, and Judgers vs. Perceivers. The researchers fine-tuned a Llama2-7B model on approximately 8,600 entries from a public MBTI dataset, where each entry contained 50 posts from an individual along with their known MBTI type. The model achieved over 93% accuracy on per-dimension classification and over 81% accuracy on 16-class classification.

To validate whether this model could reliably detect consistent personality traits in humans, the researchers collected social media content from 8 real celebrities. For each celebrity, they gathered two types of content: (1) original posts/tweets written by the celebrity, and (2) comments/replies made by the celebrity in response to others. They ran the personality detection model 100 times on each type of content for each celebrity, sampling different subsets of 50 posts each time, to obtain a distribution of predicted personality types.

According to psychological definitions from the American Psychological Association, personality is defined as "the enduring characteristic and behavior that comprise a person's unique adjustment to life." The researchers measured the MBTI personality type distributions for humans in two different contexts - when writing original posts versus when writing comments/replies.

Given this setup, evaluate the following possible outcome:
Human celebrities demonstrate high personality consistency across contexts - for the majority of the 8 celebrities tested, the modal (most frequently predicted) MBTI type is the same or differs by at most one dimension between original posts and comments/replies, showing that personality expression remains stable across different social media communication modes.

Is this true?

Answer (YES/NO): YES